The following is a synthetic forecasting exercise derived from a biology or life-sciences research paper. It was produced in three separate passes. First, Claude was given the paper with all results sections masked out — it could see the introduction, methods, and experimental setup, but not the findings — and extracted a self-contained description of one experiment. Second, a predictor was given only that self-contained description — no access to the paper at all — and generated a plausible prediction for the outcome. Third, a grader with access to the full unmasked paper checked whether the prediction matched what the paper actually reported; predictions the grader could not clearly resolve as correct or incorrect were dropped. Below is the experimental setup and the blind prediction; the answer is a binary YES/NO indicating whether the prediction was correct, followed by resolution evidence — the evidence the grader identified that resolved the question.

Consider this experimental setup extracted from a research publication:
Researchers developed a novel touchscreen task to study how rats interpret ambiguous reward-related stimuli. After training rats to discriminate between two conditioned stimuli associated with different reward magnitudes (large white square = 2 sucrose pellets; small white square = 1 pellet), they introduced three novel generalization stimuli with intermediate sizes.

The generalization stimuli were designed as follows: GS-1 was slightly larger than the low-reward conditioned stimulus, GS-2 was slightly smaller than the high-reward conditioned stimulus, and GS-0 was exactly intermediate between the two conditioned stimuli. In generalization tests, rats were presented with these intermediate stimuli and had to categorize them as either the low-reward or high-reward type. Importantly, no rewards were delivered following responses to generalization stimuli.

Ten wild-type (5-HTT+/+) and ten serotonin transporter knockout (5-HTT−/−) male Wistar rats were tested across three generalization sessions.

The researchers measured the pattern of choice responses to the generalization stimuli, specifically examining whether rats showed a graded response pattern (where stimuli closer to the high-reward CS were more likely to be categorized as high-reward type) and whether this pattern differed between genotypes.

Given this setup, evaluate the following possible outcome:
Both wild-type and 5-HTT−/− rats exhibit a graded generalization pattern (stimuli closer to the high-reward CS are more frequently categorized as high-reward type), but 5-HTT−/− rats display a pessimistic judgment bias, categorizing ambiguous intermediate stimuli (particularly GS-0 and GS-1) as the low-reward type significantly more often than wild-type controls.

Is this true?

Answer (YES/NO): NO